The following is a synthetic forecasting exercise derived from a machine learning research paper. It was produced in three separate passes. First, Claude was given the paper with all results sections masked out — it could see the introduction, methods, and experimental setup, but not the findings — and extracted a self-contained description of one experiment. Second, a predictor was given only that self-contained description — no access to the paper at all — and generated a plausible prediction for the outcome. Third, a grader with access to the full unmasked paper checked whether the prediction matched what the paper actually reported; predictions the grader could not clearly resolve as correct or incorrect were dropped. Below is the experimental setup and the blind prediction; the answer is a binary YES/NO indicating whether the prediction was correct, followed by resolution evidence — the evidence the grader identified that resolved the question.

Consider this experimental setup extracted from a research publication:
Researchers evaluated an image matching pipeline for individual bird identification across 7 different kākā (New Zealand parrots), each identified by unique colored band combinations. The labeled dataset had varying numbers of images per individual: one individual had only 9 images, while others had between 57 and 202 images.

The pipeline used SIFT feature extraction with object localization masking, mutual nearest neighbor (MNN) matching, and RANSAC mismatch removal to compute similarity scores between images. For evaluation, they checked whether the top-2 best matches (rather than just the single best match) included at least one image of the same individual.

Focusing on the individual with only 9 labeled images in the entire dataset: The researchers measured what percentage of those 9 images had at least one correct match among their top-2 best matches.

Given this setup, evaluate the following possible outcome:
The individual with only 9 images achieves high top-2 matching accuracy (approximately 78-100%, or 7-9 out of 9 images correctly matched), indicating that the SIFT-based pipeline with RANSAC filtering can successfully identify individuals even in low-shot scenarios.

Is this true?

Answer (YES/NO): YES